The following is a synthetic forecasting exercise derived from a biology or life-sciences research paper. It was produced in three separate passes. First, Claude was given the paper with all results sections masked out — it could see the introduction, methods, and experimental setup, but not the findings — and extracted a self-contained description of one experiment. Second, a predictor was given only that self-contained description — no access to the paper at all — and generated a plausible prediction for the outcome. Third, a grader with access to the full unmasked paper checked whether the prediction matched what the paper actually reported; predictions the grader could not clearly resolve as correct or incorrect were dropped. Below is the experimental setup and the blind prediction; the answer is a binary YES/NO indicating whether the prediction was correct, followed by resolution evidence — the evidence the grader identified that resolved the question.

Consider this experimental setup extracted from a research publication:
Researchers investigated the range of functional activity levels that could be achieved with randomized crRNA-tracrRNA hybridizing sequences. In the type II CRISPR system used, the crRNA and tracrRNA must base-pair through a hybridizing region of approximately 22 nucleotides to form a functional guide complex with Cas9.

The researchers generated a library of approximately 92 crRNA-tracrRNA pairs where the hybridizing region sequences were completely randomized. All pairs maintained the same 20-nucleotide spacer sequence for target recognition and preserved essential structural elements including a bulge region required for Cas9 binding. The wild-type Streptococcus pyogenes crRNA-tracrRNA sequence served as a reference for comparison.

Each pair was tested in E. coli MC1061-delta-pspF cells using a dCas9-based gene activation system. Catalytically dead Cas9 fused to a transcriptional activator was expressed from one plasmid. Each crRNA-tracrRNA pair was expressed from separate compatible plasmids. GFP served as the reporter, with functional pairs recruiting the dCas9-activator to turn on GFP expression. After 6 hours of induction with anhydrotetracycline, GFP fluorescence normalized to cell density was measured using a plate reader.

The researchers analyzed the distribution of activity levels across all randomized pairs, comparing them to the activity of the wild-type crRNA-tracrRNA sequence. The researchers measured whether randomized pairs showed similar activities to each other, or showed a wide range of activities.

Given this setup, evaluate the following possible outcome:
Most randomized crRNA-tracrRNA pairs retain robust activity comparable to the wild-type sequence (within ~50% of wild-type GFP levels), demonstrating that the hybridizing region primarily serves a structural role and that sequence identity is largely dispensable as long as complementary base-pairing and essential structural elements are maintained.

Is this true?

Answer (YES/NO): YES